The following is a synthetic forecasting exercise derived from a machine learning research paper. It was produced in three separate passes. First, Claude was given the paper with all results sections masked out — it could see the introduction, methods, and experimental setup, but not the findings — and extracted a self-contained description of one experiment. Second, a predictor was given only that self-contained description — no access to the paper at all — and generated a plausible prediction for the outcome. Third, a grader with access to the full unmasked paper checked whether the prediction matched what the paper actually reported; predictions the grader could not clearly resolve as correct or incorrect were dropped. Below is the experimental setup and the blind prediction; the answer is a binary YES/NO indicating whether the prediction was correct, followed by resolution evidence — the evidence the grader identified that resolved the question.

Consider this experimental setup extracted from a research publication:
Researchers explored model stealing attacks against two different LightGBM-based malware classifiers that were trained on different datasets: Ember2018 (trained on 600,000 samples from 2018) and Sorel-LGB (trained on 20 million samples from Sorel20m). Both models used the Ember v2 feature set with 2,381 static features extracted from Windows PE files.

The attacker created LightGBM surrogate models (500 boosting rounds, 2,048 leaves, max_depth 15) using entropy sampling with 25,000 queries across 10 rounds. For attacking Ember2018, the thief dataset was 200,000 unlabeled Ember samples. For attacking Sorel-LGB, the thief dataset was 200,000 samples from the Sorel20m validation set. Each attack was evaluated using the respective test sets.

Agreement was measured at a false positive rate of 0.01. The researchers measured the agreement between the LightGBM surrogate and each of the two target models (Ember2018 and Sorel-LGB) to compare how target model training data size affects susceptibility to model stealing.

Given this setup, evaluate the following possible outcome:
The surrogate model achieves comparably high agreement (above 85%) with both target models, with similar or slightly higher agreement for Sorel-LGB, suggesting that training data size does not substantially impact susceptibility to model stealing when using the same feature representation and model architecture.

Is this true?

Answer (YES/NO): YES